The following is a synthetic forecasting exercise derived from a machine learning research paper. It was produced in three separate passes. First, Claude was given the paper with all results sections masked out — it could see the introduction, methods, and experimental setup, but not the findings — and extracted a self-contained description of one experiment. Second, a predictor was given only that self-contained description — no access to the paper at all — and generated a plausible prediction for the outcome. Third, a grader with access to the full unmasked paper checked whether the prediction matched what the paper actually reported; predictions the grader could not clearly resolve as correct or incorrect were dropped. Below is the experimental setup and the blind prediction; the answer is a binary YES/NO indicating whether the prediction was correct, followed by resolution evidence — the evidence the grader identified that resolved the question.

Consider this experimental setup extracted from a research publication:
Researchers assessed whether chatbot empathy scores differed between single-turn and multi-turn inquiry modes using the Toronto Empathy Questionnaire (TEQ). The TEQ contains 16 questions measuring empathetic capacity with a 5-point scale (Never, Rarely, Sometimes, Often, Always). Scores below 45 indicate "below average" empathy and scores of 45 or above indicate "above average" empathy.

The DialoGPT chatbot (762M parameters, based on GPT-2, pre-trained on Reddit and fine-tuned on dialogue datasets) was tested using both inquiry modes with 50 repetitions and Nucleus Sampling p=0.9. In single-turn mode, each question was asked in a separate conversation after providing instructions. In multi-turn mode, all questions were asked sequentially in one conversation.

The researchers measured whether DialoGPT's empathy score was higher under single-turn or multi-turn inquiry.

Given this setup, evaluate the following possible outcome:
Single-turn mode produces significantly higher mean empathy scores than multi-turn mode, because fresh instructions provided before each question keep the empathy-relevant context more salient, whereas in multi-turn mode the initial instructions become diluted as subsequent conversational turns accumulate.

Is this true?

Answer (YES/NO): NO